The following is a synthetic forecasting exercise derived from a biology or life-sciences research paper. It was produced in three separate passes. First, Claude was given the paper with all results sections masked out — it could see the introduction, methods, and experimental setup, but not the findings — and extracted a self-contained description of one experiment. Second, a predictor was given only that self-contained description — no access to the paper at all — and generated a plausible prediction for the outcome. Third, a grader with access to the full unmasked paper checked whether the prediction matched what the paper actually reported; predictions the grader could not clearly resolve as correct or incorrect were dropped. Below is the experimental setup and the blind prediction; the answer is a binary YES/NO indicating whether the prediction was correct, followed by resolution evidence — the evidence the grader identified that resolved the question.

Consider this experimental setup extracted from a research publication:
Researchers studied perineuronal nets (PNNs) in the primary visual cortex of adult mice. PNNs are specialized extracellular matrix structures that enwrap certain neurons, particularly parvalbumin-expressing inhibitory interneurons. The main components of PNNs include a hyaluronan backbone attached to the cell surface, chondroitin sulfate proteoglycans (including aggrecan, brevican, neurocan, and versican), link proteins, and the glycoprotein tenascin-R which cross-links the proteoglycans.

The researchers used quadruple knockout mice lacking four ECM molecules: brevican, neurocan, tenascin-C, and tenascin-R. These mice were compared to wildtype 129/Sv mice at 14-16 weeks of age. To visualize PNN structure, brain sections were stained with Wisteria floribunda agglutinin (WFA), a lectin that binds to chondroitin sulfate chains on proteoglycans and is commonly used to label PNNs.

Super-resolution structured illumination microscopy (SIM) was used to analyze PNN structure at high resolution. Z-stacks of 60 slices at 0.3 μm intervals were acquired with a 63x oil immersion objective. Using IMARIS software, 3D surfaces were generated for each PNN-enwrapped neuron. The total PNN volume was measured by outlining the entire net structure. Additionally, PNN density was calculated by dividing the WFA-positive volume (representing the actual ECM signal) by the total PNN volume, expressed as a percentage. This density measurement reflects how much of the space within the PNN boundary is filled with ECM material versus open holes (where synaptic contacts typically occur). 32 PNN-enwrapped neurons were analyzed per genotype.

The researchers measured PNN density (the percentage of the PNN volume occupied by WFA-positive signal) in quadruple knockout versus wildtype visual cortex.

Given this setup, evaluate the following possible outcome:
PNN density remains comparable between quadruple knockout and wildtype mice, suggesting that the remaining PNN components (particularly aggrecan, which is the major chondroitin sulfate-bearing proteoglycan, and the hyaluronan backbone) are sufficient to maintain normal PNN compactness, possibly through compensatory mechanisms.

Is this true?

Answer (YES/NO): NO